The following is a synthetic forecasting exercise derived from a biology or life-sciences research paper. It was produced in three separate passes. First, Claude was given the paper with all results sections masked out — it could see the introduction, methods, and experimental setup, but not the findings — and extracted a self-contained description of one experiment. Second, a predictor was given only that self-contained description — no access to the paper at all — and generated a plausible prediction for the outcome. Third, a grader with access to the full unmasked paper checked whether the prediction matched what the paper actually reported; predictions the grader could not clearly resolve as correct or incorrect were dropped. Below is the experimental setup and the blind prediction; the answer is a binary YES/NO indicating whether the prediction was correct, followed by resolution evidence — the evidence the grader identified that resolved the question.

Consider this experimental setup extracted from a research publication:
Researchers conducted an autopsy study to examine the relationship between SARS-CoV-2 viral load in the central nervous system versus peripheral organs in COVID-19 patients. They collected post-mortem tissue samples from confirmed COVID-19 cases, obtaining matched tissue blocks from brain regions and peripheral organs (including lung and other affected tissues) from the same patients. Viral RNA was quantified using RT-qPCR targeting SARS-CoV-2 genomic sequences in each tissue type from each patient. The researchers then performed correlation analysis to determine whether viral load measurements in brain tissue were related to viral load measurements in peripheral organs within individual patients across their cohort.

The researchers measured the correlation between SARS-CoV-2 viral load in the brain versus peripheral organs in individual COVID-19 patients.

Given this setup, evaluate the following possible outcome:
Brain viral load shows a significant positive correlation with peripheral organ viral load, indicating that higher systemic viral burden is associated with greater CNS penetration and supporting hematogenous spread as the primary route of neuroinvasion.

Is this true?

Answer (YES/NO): YES